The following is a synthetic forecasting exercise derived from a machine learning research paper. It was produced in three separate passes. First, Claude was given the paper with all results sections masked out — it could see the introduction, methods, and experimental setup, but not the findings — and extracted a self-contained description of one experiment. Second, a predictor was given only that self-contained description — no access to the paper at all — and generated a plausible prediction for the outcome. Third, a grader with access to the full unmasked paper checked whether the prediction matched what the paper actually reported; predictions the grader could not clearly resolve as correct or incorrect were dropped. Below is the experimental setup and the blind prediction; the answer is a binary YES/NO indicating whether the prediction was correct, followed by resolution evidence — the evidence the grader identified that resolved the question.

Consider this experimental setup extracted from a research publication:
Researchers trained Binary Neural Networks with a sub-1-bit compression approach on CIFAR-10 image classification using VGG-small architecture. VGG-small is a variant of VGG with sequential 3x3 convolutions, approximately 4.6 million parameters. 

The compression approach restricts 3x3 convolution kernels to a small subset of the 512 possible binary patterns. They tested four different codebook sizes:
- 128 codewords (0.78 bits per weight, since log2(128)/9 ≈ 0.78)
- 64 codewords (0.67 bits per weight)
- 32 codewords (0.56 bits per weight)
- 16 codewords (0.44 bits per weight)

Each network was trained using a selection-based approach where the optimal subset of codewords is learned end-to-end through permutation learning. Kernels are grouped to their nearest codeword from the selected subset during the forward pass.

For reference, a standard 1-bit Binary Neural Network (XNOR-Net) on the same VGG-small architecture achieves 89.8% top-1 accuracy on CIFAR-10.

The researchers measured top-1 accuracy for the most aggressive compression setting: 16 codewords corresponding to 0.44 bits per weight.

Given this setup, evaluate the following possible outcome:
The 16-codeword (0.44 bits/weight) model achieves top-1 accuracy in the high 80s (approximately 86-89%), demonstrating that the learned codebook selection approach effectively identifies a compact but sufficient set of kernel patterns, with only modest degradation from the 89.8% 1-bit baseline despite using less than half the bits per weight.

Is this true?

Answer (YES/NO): NO